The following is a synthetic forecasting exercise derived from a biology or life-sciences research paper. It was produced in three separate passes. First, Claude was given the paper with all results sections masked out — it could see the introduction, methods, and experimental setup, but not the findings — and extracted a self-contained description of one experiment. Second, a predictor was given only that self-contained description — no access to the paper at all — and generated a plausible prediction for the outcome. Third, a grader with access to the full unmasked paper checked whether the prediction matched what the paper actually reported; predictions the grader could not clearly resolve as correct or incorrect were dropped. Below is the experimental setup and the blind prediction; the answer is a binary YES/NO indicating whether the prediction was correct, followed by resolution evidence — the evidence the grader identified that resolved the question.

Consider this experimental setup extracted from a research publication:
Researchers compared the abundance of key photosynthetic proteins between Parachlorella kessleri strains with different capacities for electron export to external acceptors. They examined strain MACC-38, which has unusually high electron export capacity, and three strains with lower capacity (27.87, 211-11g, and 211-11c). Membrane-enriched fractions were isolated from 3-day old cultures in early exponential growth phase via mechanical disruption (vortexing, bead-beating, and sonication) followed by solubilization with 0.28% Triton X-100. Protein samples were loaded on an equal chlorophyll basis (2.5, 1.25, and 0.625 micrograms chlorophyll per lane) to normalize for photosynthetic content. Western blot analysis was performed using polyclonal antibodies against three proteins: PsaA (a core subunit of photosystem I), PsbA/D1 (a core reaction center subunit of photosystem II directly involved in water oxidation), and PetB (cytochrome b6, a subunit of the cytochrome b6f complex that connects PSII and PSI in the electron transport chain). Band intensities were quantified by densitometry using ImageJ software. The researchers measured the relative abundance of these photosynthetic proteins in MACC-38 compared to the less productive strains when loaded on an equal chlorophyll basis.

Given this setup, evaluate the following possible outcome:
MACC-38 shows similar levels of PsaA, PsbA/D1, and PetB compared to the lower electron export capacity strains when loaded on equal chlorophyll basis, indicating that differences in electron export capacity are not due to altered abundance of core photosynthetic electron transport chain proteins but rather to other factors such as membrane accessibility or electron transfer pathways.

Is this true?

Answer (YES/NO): NO